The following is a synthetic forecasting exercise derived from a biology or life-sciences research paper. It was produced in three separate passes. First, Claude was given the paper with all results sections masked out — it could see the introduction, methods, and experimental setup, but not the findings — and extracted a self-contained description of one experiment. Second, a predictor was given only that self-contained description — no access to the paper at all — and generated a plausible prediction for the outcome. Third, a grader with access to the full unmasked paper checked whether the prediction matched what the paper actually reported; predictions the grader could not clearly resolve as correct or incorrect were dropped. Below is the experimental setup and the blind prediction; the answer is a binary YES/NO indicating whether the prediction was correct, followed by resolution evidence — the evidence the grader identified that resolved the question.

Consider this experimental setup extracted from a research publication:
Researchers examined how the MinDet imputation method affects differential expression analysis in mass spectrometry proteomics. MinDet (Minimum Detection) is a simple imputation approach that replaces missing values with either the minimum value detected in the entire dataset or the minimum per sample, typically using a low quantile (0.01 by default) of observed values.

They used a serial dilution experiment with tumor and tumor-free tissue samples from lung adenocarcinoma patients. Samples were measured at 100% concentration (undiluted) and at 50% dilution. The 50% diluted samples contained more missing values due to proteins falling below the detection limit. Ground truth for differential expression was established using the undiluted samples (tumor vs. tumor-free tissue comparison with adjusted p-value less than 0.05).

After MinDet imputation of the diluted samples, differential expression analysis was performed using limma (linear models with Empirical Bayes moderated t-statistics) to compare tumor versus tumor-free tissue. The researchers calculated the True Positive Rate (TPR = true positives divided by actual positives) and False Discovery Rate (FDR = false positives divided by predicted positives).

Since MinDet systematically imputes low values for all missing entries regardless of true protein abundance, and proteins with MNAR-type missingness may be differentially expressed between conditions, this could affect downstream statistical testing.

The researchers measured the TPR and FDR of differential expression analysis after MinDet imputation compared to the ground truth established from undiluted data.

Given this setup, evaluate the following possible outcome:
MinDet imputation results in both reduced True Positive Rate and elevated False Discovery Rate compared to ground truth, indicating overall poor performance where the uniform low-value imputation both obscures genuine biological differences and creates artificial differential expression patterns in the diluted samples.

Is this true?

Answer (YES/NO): NO